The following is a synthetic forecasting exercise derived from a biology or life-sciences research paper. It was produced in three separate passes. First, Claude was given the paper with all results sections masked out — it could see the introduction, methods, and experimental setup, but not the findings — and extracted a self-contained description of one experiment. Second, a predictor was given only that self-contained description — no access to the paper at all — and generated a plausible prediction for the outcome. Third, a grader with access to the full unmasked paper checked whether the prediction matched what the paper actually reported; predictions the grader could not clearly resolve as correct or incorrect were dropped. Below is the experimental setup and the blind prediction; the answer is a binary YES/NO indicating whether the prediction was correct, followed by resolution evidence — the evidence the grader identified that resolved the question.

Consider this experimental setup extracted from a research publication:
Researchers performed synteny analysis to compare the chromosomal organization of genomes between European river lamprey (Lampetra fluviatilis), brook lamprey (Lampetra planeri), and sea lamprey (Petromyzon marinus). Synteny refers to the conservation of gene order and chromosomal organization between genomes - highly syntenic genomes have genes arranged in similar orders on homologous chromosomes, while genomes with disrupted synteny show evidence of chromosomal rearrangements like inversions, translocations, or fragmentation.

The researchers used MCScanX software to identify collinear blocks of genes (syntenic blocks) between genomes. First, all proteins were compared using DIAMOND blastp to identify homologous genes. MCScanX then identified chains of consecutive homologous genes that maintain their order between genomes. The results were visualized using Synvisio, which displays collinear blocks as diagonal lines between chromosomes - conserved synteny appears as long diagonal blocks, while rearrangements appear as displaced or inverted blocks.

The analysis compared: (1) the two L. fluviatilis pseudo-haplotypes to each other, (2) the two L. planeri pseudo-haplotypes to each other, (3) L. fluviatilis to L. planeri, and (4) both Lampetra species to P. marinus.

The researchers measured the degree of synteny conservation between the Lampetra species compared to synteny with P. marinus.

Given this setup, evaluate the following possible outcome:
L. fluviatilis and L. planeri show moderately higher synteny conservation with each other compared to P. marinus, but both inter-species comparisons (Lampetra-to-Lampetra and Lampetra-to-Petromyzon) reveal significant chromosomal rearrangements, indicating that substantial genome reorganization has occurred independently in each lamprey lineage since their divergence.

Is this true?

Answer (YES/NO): NO